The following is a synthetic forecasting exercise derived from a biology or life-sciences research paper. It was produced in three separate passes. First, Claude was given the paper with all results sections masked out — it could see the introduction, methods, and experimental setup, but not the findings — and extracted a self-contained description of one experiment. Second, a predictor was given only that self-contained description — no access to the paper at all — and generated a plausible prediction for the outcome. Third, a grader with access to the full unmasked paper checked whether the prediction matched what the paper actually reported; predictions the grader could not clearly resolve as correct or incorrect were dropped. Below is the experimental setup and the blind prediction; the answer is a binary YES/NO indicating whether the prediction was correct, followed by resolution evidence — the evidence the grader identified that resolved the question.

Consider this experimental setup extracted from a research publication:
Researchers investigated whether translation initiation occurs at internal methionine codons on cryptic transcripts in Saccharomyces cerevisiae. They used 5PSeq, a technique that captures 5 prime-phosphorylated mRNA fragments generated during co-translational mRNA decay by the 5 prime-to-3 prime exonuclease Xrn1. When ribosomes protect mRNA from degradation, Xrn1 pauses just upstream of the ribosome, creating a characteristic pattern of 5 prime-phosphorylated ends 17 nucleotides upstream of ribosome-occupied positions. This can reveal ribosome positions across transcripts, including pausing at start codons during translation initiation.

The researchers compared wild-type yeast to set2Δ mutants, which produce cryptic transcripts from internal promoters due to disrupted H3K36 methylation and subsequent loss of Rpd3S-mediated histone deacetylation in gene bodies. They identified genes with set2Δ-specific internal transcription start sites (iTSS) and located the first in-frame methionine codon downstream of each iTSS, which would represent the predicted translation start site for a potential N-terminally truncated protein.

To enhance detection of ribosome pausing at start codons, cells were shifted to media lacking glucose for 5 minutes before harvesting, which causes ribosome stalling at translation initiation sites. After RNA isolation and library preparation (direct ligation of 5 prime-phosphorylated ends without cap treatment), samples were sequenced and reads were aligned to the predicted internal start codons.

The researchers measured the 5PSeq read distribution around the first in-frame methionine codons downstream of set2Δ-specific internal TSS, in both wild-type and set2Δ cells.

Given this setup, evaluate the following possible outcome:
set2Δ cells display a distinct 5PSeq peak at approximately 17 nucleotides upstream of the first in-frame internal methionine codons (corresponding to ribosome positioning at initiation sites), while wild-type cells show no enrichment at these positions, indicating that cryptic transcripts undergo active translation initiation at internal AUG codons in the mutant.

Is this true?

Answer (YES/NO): YES